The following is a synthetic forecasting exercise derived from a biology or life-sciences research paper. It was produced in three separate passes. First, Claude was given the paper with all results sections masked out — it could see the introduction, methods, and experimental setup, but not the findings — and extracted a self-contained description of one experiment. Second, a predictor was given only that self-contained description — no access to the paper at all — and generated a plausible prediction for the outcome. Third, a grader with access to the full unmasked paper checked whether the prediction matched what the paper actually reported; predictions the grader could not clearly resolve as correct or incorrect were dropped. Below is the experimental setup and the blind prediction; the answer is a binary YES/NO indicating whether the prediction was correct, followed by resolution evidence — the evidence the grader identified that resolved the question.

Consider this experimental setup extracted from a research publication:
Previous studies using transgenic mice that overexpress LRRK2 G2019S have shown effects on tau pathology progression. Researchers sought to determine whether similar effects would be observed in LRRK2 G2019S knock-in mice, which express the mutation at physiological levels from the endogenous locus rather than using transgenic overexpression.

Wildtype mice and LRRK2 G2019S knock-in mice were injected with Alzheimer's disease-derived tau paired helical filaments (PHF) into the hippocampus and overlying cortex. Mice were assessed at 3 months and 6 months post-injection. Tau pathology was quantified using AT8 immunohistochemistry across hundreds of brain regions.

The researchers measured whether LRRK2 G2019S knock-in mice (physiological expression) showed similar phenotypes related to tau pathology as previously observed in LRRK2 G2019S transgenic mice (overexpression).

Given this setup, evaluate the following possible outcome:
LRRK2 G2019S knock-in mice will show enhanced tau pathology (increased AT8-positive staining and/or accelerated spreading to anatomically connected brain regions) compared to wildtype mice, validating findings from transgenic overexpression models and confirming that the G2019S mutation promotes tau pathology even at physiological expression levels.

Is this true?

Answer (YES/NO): YES